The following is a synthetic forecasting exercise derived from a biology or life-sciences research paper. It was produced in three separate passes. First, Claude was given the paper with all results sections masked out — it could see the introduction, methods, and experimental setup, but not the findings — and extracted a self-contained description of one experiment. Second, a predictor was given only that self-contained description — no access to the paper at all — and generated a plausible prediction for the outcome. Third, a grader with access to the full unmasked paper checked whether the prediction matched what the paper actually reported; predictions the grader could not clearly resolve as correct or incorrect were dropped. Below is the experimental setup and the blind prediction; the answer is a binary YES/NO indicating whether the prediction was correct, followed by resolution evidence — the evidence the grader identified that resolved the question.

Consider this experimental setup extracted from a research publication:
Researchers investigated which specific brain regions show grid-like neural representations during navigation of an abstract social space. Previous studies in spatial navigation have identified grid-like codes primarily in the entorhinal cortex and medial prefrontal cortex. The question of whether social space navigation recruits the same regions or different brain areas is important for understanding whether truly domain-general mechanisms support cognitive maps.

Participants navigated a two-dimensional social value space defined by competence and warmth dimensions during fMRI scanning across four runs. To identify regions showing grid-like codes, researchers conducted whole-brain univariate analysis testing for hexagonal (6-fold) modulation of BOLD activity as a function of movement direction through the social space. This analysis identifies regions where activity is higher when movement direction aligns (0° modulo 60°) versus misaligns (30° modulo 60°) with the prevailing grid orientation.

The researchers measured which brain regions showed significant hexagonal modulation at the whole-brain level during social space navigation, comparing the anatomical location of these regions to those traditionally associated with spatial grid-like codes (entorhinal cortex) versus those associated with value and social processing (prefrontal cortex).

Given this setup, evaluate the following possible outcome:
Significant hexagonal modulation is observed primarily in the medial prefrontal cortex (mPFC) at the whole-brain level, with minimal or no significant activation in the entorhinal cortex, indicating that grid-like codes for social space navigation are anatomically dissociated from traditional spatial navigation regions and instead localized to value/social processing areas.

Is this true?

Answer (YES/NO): YES